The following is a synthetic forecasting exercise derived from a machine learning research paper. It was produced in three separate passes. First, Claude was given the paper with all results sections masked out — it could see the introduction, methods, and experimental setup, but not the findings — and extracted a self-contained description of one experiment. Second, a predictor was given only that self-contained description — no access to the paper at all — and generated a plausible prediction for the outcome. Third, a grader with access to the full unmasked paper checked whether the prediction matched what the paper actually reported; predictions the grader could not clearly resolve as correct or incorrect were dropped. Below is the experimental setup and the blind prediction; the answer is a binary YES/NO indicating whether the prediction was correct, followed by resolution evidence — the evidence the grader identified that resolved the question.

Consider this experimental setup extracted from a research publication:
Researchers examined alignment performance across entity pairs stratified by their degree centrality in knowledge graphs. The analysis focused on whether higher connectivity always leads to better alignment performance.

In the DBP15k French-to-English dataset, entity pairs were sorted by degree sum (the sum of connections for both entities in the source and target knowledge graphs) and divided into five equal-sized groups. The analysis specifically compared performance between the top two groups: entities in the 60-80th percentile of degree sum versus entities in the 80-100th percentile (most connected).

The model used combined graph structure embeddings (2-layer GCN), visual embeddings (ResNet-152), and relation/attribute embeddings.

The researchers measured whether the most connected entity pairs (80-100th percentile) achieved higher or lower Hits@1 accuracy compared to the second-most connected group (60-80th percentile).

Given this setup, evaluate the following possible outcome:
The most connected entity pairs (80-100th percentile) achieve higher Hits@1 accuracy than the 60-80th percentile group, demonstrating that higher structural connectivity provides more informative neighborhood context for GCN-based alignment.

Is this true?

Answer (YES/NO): NO